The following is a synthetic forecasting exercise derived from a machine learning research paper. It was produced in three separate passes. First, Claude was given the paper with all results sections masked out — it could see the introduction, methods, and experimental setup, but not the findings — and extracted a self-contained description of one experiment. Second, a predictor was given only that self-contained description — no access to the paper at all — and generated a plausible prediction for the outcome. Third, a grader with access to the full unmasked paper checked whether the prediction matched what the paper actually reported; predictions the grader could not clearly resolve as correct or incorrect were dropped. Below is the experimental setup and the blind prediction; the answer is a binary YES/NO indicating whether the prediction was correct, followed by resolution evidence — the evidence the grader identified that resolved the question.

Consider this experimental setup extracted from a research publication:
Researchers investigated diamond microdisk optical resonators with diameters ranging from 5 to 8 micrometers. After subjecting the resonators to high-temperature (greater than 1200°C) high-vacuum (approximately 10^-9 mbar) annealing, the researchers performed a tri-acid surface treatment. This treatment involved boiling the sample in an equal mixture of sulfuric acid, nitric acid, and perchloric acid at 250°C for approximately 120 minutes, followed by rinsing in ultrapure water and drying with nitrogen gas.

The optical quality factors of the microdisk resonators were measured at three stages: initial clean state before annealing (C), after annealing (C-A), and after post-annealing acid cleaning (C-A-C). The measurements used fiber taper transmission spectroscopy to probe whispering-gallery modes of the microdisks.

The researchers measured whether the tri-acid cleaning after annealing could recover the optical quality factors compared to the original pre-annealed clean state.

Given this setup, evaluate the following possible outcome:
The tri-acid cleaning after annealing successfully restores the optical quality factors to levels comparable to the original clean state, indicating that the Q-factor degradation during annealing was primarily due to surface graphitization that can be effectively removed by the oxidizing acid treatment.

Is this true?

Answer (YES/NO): NO